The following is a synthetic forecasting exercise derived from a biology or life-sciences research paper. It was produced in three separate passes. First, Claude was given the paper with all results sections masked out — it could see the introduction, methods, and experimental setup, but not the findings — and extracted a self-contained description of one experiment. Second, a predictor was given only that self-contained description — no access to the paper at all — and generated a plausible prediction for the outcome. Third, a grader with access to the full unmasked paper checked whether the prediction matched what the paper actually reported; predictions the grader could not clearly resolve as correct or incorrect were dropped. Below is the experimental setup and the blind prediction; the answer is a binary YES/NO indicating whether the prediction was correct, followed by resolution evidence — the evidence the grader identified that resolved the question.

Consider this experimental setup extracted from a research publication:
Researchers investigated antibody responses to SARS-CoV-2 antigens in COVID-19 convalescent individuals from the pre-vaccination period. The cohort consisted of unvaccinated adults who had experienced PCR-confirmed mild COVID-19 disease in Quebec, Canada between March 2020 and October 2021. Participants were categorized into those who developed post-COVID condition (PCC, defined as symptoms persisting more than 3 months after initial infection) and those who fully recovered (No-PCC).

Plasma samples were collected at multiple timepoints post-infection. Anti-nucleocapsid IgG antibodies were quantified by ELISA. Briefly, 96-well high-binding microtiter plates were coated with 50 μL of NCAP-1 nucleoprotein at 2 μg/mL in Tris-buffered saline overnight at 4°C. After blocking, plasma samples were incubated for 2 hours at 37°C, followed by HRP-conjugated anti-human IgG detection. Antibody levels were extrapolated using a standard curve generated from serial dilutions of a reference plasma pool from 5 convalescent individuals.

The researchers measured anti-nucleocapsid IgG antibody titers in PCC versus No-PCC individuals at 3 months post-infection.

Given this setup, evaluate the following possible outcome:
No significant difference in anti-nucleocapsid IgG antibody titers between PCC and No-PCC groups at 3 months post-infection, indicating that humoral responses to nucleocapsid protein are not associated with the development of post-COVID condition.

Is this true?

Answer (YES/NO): YES